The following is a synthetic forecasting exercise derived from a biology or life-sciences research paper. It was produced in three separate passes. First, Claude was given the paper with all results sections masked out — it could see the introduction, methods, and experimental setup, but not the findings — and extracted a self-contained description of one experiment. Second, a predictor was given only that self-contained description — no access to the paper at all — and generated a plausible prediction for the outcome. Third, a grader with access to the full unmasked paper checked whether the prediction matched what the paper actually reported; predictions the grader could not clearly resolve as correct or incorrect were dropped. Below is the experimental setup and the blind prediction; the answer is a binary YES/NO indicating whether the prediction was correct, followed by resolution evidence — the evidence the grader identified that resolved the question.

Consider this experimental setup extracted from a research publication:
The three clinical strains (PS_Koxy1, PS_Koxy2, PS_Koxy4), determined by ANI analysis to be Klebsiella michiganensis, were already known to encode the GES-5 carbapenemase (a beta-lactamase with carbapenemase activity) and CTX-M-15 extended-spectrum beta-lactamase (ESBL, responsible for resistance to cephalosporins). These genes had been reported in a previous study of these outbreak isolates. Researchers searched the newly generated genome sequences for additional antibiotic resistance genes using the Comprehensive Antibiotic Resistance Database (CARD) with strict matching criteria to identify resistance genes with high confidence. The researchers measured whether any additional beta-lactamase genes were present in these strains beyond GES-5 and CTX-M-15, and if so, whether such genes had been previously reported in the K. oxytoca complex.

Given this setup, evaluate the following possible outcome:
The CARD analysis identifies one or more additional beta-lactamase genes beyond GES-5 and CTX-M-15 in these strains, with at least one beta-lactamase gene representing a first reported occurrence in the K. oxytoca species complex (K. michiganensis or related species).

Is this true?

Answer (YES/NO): YES